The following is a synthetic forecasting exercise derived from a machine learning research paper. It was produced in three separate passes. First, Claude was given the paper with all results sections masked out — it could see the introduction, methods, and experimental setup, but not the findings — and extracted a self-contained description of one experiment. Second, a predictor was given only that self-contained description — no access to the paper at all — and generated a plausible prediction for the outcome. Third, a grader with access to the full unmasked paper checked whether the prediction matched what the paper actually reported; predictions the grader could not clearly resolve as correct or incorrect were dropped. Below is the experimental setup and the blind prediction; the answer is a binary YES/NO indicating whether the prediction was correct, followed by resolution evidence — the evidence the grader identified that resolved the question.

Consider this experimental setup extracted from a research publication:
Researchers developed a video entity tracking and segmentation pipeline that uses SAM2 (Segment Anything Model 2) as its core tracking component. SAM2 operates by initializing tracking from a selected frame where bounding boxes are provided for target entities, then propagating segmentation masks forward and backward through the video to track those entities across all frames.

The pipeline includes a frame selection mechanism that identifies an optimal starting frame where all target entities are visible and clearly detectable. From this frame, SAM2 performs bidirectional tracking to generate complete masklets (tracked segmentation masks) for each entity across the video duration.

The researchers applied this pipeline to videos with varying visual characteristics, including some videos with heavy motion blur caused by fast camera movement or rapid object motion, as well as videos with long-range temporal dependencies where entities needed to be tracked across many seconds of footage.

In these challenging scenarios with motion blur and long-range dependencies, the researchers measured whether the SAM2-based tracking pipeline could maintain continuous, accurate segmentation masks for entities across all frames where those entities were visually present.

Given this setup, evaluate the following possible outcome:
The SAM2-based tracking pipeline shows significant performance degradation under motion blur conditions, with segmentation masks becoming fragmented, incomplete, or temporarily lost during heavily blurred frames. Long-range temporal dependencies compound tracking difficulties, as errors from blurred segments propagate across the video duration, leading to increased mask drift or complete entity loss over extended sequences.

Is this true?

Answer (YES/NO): YES